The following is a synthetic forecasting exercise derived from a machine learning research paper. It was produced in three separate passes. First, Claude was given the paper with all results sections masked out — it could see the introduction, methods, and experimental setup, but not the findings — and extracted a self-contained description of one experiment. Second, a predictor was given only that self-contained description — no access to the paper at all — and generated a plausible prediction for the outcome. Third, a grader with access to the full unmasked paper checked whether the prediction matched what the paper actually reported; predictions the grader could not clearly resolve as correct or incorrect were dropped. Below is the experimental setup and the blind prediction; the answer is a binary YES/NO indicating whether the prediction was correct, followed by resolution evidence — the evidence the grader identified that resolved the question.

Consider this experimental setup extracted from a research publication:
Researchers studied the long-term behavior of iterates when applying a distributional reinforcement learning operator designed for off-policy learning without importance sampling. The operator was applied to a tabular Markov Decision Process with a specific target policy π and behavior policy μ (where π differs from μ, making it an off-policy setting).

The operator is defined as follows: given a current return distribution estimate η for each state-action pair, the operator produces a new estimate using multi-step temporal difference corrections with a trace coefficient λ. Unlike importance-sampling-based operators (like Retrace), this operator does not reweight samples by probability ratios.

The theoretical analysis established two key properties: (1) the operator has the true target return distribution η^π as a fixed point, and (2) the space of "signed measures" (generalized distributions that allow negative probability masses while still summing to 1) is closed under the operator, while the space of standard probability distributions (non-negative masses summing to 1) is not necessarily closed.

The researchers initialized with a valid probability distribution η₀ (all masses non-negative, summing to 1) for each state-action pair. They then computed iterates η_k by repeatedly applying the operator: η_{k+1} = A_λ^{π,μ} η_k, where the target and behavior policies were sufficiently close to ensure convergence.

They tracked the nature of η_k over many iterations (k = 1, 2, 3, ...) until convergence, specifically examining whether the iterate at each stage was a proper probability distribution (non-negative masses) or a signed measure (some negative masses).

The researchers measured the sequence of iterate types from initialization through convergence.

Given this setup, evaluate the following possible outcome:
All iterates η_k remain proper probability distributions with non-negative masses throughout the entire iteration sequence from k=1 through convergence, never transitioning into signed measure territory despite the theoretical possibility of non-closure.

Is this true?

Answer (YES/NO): NO